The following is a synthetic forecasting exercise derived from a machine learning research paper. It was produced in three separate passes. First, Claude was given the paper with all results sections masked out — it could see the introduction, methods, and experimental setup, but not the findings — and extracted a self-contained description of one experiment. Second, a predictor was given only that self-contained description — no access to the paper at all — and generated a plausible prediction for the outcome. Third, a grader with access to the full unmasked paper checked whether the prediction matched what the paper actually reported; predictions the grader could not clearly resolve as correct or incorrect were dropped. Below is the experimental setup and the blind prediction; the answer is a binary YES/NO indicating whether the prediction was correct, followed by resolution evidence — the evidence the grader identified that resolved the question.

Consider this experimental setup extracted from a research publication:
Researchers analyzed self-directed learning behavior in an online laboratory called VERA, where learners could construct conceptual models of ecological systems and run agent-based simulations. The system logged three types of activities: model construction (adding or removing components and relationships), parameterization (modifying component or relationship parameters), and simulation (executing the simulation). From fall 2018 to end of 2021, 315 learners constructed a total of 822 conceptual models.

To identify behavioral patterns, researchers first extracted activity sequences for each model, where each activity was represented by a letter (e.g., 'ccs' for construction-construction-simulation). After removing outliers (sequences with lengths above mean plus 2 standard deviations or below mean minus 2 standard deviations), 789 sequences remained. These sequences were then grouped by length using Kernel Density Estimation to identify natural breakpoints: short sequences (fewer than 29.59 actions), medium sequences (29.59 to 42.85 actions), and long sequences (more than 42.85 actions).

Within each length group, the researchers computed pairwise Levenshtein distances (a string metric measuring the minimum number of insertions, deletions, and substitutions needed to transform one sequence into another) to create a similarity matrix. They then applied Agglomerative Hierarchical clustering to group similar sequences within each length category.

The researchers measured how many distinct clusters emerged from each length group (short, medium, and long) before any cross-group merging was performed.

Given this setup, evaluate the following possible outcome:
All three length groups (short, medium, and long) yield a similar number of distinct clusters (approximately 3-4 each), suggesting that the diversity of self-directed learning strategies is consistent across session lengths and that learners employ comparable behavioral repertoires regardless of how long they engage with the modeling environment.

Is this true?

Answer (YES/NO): NO